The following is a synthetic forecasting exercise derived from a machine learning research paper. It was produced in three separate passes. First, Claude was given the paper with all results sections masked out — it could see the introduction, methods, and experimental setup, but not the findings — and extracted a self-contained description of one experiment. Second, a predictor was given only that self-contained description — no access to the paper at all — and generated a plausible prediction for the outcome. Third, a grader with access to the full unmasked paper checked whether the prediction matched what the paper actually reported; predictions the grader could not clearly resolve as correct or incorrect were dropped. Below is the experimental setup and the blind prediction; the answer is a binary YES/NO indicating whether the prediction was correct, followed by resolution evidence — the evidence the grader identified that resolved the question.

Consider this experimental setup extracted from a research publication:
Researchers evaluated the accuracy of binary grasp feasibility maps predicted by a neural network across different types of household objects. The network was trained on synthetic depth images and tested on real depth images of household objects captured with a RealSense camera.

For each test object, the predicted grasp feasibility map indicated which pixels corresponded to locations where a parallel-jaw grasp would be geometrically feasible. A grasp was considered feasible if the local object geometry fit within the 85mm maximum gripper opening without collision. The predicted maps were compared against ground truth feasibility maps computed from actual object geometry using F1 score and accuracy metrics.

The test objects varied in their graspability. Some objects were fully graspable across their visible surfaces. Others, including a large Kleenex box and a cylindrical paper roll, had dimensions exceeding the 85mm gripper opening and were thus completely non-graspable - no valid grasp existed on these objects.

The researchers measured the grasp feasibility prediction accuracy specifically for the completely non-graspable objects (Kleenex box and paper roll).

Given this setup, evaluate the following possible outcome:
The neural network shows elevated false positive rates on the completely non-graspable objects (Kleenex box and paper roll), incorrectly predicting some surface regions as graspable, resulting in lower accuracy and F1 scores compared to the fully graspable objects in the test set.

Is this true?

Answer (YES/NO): NO